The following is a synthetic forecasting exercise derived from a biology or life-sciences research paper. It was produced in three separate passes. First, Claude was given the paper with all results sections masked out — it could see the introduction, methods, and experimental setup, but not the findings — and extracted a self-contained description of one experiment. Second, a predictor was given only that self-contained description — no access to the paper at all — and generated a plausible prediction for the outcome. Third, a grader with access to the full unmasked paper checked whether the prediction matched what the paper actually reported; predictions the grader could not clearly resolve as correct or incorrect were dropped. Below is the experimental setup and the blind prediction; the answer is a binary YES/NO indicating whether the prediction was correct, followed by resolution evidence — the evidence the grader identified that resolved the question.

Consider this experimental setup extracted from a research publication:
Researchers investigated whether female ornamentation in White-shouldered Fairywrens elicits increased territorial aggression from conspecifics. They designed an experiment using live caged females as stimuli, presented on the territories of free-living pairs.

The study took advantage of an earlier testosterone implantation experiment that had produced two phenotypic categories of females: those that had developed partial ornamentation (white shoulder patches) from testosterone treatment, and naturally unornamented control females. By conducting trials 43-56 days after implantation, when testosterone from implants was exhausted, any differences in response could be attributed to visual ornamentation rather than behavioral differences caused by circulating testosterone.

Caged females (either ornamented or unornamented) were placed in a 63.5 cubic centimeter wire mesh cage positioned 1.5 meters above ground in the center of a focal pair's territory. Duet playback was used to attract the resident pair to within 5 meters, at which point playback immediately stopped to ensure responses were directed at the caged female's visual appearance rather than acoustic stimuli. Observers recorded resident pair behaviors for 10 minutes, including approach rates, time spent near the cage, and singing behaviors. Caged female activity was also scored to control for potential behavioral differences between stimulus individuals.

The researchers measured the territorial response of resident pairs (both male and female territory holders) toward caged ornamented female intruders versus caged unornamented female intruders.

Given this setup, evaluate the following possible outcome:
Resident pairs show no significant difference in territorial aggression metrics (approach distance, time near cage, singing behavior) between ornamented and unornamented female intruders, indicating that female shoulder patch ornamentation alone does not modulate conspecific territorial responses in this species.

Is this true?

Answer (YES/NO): YES